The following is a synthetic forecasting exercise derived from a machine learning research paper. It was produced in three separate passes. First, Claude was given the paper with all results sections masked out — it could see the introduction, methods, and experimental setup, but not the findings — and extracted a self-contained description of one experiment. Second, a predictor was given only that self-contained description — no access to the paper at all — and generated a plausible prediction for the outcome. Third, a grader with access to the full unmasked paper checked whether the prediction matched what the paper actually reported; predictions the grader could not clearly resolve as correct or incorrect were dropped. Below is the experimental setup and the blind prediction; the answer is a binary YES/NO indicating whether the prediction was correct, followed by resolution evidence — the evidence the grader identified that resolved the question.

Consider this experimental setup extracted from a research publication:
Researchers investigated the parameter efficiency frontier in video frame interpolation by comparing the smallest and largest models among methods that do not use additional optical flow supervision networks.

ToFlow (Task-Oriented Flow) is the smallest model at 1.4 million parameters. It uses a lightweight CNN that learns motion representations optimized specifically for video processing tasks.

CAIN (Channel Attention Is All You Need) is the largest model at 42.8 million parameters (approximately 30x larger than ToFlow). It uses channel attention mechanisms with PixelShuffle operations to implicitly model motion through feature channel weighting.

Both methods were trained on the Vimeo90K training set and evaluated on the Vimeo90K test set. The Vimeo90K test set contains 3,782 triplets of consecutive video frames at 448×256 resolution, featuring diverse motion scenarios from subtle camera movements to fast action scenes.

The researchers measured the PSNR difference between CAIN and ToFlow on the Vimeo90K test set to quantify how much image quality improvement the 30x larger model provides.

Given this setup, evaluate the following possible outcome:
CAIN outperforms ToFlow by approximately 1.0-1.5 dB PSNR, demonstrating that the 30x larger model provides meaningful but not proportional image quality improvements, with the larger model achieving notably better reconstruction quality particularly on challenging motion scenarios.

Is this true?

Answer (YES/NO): NO